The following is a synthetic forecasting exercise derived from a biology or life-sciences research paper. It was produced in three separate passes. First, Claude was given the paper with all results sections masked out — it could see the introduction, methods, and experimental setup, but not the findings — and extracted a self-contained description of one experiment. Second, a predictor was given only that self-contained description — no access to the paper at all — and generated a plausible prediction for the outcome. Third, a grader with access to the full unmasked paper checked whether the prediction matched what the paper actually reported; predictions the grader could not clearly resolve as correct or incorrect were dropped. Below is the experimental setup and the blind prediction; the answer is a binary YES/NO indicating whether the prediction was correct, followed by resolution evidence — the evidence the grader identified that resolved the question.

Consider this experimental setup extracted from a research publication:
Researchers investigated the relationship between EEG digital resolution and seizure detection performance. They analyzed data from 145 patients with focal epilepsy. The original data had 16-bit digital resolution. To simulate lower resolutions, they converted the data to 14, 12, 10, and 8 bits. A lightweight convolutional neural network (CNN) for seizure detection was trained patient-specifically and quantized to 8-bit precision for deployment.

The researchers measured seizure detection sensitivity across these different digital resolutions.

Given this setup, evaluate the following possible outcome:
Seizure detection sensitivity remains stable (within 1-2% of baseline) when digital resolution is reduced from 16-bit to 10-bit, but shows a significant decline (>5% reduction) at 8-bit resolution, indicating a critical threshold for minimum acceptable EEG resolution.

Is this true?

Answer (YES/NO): NO